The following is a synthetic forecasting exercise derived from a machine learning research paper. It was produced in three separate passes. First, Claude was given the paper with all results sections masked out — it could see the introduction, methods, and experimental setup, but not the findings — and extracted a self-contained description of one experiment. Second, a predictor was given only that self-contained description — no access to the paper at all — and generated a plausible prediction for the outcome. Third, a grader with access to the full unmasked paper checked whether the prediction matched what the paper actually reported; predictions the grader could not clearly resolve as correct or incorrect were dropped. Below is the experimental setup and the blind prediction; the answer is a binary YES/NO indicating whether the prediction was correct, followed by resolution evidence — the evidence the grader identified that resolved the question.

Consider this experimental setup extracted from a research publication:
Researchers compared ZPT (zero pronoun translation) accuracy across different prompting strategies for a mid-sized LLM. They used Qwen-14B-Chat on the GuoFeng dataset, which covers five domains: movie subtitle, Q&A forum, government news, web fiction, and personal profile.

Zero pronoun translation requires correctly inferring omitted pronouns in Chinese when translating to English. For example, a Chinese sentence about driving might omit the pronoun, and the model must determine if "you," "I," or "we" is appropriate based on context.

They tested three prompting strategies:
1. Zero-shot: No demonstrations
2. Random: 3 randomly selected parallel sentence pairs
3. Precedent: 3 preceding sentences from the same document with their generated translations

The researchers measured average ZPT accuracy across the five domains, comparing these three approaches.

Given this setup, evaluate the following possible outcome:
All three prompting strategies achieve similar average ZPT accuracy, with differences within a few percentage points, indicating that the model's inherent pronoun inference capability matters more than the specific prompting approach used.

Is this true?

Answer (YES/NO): NO